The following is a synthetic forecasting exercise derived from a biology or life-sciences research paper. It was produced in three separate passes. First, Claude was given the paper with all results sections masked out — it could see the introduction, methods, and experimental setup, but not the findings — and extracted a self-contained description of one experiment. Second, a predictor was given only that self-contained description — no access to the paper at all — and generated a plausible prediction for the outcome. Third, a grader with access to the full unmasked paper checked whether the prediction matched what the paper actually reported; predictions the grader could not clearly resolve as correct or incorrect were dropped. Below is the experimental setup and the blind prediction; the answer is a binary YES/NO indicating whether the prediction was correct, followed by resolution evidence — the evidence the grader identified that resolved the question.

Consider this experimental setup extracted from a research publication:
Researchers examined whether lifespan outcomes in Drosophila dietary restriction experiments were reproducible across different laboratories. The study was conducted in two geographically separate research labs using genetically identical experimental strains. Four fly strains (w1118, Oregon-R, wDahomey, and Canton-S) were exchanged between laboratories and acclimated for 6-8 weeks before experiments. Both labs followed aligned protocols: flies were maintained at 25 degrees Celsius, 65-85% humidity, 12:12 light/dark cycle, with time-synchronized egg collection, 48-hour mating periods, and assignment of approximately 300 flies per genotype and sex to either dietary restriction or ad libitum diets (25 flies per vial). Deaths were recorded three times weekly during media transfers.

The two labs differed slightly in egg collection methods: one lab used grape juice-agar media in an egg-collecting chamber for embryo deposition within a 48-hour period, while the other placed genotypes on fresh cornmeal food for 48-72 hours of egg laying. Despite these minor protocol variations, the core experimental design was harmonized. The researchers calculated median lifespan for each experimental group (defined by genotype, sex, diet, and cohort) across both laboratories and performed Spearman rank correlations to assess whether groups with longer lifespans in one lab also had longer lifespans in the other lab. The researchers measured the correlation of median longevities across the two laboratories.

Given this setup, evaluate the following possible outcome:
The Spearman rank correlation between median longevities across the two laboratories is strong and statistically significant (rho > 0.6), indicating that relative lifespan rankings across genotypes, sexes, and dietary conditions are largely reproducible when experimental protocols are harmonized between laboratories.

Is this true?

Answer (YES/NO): NO